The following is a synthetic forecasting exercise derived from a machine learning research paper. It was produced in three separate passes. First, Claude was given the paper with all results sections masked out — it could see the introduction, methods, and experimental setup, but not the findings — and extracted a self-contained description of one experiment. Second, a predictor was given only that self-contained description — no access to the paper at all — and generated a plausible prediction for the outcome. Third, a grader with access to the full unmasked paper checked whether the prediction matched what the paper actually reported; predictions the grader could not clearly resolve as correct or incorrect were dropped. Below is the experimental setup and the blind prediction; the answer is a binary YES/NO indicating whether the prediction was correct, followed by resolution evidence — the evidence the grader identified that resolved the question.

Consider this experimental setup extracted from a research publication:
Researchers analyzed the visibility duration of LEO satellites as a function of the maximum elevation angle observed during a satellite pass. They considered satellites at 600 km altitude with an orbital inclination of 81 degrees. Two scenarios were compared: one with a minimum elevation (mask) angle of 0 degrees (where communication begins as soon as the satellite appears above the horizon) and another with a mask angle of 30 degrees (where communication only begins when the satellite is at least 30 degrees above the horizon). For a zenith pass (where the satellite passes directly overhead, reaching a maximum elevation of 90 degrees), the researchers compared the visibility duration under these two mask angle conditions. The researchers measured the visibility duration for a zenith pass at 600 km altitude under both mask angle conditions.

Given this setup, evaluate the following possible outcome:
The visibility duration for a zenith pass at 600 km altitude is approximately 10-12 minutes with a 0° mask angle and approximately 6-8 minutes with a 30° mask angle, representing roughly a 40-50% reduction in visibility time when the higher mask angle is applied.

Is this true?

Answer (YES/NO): NO